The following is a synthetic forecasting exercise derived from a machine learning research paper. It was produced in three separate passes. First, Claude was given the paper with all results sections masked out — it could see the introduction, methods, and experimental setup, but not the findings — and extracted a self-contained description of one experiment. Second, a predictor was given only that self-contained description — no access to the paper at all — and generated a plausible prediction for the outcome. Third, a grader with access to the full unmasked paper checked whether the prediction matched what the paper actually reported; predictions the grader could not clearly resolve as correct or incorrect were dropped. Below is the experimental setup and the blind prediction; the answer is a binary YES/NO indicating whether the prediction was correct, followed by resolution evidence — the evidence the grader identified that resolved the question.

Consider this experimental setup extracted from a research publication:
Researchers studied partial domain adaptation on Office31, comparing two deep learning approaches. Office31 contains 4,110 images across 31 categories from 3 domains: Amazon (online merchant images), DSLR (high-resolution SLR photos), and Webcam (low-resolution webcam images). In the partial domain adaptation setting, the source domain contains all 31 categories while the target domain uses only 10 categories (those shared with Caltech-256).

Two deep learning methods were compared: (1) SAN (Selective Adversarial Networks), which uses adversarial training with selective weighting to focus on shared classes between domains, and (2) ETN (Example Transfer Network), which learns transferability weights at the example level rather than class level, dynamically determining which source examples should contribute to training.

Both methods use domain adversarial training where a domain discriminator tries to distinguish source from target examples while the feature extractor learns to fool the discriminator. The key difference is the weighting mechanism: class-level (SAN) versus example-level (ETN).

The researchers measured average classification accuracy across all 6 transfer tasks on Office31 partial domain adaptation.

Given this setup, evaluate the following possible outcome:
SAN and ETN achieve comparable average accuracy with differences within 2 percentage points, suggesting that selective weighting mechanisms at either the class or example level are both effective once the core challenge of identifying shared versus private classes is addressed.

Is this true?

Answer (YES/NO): YES